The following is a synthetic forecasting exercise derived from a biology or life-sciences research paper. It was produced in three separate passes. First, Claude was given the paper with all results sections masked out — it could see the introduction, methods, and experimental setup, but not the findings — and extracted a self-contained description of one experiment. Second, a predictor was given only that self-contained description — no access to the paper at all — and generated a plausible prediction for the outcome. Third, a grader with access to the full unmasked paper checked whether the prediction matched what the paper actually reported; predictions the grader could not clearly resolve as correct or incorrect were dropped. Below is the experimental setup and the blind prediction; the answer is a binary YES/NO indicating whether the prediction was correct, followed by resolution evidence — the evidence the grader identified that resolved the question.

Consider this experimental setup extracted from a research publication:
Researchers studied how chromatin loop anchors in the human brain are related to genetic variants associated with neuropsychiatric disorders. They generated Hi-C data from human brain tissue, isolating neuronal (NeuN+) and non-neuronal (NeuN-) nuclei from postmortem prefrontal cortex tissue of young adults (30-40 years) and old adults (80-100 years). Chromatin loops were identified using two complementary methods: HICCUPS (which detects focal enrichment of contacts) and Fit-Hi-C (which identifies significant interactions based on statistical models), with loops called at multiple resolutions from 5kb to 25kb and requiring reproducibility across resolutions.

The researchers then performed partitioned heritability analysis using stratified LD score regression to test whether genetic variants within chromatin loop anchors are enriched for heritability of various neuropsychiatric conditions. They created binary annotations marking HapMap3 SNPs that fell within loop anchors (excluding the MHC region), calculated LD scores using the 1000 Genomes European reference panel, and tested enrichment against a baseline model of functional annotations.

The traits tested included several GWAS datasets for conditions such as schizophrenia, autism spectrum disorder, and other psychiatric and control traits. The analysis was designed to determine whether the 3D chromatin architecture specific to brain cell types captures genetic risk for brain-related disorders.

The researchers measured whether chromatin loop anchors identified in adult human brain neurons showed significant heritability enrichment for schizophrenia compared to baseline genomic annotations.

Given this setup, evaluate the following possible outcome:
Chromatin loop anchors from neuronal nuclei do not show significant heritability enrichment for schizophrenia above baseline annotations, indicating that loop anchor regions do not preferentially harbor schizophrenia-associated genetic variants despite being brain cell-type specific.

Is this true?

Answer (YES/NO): NO